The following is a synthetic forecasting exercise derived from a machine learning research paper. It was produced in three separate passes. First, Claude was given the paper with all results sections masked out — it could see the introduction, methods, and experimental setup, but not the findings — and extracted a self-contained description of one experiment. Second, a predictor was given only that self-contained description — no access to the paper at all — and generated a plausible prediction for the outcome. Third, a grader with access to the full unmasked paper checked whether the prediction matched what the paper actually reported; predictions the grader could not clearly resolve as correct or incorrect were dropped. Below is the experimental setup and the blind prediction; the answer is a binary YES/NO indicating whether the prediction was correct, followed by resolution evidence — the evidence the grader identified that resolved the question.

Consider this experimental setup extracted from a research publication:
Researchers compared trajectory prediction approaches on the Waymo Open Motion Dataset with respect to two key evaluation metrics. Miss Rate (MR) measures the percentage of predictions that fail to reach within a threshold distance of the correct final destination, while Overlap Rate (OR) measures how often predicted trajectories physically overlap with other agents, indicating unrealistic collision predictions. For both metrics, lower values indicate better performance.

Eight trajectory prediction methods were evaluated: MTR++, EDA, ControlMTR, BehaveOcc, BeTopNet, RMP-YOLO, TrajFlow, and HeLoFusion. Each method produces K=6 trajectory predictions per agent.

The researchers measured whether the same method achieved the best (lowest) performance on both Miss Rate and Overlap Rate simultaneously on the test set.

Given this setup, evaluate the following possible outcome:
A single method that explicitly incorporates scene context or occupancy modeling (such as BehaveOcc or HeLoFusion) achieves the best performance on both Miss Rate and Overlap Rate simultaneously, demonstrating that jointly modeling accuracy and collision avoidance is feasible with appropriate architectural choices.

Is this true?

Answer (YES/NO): NO